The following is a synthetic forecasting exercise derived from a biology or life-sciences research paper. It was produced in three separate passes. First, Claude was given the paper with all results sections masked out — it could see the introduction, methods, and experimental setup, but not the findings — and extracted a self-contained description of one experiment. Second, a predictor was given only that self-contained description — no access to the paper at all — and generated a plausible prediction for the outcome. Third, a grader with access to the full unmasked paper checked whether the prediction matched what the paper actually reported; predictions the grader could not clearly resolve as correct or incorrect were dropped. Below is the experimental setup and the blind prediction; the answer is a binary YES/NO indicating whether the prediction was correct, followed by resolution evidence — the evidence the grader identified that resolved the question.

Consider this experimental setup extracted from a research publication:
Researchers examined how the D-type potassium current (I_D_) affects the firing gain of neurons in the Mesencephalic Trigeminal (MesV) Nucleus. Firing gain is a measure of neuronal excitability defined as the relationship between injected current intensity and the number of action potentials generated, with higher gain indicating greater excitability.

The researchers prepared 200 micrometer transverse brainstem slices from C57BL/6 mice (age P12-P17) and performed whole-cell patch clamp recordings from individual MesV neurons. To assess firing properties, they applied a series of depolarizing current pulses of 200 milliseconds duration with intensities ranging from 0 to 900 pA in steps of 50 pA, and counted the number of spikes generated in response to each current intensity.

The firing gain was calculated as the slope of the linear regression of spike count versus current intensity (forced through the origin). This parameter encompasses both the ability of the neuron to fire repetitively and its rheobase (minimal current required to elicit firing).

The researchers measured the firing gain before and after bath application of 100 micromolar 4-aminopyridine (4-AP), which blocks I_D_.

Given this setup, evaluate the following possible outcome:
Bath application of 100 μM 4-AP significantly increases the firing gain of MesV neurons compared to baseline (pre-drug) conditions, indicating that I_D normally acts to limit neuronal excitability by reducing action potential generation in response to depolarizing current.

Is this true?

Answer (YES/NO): NO